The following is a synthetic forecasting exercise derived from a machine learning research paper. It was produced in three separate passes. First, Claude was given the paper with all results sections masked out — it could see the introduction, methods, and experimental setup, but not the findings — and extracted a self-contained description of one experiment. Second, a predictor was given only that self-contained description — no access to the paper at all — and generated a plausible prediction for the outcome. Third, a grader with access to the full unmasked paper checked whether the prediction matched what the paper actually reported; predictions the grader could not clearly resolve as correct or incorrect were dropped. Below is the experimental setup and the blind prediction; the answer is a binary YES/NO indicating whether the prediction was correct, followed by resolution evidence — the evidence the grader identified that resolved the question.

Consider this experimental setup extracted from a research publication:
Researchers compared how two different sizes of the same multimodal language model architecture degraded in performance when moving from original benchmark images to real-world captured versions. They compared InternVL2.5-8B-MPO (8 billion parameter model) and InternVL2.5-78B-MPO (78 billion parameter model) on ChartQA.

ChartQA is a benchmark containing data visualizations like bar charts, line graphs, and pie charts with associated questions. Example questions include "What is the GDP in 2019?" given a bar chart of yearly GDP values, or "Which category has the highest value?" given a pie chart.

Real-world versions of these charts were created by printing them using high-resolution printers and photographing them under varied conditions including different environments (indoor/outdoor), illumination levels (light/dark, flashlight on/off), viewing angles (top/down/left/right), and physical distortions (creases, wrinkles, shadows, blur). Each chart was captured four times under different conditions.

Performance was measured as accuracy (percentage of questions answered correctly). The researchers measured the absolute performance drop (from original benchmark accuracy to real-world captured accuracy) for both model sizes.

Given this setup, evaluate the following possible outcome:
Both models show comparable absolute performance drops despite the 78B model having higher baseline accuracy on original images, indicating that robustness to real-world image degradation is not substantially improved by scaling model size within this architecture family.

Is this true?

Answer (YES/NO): YES